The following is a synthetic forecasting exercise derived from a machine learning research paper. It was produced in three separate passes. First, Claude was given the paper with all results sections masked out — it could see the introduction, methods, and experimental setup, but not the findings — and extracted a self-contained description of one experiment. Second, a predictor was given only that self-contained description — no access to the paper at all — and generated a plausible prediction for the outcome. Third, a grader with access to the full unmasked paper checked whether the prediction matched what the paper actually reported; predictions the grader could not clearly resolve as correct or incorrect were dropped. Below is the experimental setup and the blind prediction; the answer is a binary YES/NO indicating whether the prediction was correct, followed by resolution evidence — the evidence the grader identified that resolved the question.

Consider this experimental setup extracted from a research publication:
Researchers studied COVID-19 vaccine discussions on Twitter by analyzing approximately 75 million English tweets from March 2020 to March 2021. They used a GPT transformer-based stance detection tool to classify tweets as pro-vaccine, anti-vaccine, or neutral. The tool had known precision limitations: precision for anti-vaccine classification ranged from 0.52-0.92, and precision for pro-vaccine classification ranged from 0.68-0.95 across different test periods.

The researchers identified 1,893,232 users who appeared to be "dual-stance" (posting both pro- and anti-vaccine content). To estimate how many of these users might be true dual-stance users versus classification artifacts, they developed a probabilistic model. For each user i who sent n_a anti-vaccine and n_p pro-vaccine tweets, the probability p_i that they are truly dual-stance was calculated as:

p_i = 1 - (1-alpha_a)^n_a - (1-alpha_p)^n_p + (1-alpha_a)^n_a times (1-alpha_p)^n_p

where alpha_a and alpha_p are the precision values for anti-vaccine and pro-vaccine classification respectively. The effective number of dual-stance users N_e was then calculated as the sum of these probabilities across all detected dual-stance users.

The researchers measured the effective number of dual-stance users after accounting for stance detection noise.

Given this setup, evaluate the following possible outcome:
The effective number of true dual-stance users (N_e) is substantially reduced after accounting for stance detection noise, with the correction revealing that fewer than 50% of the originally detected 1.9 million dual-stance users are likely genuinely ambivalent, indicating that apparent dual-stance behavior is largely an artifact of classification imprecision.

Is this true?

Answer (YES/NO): NO